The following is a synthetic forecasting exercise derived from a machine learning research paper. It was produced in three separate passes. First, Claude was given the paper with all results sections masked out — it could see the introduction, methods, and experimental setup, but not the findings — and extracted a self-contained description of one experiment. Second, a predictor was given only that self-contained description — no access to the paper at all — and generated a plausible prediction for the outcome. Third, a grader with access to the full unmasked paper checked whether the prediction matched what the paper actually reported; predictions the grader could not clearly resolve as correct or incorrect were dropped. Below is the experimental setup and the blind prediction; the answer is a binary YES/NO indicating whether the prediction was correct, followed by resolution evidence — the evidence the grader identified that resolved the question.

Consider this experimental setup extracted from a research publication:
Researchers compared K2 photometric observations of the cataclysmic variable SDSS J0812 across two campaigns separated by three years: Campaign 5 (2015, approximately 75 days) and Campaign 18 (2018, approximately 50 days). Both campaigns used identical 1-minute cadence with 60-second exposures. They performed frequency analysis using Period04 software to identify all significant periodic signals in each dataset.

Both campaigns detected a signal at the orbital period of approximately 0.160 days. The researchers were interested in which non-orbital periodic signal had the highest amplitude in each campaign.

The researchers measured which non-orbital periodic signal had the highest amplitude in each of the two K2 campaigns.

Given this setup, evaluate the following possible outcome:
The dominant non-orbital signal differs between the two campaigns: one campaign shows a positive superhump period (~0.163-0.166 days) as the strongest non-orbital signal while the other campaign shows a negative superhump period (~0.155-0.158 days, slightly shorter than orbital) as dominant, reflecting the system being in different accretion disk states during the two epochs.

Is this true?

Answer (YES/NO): NO